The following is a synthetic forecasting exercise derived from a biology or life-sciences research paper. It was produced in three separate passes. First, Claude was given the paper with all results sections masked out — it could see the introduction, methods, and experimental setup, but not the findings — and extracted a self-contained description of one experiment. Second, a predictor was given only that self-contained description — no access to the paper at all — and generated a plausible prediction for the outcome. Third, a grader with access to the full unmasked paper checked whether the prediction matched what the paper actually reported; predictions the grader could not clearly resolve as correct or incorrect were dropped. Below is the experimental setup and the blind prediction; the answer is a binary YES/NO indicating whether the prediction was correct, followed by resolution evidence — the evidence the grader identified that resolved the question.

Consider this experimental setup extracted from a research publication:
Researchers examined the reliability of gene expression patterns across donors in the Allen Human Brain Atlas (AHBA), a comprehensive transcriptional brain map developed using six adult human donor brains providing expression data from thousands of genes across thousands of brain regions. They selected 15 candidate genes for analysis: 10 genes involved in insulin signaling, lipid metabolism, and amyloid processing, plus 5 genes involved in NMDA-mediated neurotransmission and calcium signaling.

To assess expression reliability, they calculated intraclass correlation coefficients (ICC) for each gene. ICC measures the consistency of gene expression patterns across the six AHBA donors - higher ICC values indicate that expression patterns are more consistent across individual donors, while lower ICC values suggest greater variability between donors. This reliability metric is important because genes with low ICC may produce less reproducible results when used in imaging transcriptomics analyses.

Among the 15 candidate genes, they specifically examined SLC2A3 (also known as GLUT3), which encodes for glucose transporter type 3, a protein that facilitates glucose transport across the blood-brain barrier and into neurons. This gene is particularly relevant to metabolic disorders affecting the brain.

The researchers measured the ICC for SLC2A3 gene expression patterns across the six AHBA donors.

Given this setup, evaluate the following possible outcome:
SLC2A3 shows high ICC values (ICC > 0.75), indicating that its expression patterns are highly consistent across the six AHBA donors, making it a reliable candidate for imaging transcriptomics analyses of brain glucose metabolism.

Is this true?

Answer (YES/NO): NO